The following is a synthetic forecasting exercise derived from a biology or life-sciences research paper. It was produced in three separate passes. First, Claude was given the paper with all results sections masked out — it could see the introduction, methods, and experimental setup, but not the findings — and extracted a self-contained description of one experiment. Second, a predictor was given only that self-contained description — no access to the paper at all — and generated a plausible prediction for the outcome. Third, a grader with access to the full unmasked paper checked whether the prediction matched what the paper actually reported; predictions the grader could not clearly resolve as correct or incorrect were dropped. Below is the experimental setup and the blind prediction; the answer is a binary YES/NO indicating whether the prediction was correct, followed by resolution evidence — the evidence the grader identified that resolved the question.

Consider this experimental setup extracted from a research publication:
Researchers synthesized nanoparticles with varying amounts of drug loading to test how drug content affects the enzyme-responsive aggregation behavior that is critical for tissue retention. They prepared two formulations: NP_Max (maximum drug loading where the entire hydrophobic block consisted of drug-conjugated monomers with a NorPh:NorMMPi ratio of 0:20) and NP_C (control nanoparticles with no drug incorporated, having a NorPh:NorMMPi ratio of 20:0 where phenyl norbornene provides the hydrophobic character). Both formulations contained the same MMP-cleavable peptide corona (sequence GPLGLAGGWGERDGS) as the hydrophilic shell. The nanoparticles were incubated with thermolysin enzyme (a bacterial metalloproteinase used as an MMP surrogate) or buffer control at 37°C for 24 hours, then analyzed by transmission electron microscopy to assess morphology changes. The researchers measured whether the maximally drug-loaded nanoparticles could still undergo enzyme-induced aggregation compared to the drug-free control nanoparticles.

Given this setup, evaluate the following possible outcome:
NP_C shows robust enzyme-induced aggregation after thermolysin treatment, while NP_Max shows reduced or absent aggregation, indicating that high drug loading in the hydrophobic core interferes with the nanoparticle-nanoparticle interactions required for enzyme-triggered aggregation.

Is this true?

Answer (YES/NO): NO